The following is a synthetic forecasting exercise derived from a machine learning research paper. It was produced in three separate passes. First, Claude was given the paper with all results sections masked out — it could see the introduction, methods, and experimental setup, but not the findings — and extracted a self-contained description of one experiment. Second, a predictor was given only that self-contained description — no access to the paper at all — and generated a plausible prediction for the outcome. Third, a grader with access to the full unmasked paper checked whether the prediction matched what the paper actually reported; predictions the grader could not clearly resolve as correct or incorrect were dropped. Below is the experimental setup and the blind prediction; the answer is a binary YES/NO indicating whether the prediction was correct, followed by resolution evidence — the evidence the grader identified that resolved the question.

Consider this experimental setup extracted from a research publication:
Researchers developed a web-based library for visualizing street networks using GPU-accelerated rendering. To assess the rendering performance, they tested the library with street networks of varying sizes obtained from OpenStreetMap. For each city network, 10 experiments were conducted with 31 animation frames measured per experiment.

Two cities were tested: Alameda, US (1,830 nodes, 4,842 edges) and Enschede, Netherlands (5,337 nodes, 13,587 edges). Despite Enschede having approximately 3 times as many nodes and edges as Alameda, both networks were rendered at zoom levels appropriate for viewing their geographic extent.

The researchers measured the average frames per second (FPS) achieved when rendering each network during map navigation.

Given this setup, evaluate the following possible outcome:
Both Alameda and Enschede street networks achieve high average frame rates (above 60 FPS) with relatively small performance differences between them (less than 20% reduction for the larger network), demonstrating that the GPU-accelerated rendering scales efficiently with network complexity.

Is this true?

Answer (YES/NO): NO